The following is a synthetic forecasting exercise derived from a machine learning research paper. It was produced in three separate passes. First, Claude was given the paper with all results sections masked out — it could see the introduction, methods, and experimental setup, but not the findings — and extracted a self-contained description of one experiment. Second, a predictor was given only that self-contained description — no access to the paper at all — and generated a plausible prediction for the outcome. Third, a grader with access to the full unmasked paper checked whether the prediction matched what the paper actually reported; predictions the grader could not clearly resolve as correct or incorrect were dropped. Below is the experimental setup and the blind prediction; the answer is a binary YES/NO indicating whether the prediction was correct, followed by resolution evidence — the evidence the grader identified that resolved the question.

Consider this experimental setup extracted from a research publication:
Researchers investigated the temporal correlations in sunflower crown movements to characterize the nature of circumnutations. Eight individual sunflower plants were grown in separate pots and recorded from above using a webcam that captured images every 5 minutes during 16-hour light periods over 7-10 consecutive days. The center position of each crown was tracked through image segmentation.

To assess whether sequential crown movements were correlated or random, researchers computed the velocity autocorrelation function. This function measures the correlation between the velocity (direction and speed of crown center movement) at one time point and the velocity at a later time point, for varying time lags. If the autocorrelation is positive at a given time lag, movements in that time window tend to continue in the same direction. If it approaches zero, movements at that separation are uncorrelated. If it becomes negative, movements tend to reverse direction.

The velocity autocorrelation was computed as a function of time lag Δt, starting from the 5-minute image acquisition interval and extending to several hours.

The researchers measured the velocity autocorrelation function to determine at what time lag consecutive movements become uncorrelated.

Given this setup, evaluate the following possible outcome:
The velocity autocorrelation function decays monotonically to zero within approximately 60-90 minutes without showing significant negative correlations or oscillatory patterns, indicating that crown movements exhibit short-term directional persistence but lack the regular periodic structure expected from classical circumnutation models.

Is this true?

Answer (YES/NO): NO